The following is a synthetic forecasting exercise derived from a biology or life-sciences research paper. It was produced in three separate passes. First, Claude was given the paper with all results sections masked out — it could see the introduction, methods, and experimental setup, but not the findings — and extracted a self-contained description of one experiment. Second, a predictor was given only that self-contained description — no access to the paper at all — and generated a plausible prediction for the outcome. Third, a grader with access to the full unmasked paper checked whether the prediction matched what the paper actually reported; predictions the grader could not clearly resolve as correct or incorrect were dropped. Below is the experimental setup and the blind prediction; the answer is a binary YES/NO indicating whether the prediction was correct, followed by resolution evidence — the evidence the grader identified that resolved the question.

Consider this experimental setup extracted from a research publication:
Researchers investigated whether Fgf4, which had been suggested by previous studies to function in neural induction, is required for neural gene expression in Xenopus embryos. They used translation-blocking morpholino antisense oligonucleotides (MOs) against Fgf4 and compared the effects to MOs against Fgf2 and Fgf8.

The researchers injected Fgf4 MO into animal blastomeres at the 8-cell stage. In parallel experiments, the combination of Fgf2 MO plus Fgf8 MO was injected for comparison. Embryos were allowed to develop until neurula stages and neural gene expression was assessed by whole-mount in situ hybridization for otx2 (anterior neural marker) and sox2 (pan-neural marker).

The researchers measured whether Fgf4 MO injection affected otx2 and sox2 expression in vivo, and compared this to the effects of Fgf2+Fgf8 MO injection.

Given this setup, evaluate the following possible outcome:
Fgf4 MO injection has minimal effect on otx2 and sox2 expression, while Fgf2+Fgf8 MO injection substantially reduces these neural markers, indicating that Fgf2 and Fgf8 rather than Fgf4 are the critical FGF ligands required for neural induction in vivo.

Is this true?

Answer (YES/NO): YES